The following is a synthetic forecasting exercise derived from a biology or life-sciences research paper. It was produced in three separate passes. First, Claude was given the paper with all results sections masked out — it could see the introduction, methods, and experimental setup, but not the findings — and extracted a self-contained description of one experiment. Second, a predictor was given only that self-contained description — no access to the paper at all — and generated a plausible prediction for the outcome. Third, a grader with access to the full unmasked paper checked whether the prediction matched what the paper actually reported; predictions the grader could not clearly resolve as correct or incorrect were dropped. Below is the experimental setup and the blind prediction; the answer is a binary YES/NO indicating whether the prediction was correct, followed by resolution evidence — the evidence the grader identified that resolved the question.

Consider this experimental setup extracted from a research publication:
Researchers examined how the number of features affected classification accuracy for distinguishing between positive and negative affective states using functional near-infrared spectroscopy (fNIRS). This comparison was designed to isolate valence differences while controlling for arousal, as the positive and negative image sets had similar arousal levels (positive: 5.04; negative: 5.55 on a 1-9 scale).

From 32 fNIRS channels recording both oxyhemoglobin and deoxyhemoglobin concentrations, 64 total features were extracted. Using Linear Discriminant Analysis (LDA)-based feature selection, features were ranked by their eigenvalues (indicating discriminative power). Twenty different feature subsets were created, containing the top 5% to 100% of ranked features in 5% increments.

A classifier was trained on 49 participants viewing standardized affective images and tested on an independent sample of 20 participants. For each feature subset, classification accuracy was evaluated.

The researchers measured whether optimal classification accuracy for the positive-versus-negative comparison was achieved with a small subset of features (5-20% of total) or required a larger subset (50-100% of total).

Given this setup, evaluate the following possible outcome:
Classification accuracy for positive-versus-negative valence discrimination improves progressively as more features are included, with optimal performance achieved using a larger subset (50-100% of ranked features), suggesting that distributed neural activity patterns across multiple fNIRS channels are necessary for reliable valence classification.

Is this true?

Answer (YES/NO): NO